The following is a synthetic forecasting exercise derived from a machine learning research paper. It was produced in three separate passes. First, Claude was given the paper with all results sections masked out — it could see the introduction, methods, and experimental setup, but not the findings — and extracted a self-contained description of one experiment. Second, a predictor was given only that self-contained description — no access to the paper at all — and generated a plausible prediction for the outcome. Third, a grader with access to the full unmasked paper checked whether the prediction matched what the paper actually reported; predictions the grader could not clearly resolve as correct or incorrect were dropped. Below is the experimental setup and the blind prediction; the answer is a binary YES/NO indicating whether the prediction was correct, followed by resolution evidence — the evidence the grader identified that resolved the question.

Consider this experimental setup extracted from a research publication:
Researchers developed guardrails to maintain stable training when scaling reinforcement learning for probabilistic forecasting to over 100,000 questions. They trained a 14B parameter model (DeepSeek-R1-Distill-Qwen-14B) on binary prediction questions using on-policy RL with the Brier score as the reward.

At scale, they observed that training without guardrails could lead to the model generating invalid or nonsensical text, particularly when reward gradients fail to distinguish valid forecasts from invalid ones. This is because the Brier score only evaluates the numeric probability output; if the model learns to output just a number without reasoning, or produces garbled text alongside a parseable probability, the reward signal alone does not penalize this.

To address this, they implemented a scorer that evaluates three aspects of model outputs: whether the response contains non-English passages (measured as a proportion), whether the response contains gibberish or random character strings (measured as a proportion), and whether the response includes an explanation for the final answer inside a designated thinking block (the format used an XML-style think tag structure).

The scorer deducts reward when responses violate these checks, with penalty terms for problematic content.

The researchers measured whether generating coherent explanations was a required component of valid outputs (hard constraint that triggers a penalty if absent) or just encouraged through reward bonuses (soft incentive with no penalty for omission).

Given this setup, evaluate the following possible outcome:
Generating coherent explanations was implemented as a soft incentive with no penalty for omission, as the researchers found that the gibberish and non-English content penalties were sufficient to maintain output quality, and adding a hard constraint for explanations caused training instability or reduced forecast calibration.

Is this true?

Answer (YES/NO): NO